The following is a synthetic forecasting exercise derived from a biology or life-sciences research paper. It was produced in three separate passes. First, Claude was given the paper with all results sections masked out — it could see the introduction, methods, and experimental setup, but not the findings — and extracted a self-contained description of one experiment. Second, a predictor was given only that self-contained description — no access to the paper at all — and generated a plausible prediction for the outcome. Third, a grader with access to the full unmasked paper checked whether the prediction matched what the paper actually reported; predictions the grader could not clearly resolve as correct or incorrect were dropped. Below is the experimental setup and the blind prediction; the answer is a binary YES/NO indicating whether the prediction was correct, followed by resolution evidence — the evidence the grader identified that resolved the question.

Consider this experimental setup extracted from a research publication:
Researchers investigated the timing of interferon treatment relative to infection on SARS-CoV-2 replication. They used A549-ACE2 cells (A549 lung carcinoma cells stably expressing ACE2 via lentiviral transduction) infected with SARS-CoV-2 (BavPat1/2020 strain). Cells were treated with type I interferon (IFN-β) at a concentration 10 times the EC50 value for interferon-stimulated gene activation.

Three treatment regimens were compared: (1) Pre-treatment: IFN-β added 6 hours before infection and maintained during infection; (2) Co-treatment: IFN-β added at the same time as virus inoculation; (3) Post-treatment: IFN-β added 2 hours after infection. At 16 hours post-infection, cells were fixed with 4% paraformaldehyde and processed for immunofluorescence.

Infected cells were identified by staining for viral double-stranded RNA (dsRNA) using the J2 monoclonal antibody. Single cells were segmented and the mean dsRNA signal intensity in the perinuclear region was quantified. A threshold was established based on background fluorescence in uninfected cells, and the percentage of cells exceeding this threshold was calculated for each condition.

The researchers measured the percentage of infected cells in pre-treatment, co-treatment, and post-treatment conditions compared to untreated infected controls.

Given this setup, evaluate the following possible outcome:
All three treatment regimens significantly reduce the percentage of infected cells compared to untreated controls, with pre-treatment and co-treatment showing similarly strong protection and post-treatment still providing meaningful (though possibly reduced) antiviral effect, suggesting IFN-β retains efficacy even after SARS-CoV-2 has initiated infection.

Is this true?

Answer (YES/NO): NO